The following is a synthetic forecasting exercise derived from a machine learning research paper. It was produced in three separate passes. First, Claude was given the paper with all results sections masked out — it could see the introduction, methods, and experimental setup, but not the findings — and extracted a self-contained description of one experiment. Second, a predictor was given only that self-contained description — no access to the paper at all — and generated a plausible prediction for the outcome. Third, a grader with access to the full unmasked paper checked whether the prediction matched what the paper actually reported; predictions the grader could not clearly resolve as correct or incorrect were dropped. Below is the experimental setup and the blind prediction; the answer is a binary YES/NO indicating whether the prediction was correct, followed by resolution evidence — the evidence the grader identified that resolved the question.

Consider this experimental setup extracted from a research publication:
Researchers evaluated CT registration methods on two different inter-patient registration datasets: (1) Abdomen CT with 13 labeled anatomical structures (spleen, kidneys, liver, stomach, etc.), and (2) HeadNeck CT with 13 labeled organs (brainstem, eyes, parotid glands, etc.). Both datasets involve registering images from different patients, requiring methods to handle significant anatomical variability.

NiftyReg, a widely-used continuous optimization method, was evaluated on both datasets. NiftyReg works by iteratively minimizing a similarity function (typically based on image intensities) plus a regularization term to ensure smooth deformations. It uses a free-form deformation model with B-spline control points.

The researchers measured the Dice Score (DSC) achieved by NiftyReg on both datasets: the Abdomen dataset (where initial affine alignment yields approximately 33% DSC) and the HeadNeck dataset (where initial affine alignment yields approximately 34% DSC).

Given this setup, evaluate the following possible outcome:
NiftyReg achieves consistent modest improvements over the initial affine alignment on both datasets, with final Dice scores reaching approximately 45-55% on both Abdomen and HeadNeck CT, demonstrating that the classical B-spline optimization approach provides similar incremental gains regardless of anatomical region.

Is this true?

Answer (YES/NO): NO